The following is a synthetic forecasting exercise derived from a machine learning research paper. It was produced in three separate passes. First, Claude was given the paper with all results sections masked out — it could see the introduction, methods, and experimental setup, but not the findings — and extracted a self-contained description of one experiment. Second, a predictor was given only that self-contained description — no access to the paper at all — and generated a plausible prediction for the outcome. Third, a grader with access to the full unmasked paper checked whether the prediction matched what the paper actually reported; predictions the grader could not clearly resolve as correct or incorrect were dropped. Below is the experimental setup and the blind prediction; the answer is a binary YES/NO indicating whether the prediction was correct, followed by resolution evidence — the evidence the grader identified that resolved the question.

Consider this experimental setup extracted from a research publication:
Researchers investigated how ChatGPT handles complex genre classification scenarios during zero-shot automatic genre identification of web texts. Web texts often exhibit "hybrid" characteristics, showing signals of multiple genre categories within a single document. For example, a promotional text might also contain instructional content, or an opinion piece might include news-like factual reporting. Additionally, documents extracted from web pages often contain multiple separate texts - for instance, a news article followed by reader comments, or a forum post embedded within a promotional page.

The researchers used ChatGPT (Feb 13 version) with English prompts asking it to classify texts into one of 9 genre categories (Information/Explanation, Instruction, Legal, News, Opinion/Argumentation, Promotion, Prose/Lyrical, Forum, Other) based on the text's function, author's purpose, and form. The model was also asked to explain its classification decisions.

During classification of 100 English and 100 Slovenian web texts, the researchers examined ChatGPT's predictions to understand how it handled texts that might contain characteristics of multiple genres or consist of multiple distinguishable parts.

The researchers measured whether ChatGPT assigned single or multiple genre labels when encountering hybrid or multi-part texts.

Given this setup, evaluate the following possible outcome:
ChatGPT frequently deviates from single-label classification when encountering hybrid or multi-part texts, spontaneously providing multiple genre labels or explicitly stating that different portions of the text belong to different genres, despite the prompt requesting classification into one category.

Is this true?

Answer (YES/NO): NO